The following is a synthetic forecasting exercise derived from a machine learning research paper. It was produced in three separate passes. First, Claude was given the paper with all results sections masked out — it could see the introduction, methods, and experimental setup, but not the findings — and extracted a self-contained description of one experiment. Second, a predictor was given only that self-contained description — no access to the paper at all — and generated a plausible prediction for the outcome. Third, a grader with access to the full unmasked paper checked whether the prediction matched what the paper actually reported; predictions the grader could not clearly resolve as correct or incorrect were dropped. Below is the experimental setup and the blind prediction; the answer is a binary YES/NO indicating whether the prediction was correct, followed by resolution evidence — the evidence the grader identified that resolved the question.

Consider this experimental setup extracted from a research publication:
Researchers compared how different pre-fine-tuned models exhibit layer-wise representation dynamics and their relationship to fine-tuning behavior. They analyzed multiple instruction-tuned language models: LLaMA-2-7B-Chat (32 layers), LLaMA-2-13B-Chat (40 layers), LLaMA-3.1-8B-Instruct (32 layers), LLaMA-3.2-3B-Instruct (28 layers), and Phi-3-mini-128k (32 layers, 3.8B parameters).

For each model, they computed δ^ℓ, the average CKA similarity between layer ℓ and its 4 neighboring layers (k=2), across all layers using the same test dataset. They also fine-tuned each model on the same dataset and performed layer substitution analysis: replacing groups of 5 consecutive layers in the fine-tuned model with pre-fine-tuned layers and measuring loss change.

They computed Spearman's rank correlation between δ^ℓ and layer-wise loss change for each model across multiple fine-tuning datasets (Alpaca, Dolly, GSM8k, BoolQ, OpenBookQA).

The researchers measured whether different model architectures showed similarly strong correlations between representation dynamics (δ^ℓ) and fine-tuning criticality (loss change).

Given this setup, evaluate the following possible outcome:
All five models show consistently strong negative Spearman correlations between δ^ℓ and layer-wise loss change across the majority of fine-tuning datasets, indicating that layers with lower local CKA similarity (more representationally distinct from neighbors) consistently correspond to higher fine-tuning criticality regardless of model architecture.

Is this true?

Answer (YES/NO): NO